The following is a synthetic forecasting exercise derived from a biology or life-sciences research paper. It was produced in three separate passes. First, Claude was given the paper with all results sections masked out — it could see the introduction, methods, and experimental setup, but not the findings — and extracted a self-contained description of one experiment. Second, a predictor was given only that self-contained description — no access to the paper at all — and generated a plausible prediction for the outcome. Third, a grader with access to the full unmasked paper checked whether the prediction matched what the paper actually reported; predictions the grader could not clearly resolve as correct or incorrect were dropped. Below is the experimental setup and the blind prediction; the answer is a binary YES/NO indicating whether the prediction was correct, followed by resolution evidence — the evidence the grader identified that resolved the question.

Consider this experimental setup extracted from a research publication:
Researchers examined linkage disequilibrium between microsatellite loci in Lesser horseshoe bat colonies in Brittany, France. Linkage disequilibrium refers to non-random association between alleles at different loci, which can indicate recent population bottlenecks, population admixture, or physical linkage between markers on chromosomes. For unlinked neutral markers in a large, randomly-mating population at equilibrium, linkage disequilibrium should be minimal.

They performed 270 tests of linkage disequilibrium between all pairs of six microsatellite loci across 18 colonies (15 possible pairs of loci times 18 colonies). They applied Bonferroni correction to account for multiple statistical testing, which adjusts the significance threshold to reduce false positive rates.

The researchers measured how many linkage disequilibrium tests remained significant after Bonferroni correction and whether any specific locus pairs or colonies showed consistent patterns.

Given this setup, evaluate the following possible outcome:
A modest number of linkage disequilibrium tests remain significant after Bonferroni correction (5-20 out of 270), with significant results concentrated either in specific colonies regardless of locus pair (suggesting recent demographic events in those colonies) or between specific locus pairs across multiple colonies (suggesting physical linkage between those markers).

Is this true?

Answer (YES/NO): NO